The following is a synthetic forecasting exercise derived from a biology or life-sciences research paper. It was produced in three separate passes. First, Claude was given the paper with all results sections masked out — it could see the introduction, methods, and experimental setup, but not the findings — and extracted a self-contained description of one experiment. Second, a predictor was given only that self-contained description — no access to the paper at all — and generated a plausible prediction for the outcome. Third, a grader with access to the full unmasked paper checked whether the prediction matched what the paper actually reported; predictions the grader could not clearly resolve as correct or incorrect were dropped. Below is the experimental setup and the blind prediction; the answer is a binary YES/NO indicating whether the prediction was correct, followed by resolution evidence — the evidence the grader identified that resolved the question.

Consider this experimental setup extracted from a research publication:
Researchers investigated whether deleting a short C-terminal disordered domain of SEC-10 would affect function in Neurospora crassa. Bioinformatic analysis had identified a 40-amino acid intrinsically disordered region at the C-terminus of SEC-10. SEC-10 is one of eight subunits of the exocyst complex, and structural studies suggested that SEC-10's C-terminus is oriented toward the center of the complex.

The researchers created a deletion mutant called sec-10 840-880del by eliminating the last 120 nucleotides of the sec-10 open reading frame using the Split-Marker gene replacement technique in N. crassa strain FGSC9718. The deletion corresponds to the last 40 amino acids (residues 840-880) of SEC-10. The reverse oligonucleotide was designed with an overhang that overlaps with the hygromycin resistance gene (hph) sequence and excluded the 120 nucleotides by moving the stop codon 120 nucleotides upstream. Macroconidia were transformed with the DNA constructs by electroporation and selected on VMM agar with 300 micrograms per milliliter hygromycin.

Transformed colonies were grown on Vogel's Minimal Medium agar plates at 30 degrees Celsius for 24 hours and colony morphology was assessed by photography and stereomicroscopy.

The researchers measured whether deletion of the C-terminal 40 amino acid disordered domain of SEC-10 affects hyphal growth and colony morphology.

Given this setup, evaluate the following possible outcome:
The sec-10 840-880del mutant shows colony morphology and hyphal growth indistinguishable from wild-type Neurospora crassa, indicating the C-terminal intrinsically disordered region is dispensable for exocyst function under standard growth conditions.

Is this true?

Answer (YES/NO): YES